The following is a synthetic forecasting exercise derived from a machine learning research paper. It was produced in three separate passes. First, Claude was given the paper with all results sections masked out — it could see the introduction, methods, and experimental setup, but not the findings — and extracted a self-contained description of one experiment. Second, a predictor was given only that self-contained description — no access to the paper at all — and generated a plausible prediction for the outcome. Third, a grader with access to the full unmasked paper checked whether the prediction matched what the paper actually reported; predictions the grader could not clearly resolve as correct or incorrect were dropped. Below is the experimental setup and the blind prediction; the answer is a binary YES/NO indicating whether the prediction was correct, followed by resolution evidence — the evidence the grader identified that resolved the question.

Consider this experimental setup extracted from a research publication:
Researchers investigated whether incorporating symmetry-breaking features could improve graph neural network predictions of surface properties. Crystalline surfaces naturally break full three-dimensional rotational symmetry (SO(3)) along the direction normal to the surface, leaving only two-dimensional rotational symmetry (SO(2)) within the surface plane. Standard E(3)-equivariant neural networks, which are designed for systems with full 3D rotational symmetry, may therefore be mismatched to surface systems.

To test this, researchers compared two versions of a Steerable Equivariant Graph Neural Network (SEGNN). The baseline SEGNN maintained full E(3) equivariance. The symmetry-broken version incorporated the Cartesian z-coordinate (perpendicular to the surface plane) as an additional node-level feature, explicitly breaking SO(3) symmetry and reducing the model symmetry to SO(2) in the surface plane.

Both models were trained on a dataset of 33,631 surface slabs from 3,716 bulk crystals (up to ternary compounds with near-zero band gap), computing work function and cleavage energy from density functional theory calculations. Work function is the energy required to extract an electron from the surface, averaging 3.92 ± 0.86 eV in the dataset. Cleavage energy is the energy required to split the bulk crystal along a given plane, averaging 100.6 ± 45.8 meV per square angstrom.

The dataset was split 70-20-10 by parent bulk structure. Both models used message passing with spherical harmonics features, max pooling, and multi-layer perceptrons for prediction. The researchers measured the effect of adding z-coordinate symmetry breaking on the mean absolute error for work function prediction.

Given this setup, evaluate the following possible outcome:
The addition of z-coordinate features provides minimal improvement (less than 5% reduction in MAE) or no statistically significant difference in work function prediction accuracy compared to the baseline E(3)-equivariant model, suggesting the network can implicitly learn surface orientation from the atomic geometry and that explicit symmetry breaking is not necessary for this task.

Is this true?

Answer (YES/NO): NO